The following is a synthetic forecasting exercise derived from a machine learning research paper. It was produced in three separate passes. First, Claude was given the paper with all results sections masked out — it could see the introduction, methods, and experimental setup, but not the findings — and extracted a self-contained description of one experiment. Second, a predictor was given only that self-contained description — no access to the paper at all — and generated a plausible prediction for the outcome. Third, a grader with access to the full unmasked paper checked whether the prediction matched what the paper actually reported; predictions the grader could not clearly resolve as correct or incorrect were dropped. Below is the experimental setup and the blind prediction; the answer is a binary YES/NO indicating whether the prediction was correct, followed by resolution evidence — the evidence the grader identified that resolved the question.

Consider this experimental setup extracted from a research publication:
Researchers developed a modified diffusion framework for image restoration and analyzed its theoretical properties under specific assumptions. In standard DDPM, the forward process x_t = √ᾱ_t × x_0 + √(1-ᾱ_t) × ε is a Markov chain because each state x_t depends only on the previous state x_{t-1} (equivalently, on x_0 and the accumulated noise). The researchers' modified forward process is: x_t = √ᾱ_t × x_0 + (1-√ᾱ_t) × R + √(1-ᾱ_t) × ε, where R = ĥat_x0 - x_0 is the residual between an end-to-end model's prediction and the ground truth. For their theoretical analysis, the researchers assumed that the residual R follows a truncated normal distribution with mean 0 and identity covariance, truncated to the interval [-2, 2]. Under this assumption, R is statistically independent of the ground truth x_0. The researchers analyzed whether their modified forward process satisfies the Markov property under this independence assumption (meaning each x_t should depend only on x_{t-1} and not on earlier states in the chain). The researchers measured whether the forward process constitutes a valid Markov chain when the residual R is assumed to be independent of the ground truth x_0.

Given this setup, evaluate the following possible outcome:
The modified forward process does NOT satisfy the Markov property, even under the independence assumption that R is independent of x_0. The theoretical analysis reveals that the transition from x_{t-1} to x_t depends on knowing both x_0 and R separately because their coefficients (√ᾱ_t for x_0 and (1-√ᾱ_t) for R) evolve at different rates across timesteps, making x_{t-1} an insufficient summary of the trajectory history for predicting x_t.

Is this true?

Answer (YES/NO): NO